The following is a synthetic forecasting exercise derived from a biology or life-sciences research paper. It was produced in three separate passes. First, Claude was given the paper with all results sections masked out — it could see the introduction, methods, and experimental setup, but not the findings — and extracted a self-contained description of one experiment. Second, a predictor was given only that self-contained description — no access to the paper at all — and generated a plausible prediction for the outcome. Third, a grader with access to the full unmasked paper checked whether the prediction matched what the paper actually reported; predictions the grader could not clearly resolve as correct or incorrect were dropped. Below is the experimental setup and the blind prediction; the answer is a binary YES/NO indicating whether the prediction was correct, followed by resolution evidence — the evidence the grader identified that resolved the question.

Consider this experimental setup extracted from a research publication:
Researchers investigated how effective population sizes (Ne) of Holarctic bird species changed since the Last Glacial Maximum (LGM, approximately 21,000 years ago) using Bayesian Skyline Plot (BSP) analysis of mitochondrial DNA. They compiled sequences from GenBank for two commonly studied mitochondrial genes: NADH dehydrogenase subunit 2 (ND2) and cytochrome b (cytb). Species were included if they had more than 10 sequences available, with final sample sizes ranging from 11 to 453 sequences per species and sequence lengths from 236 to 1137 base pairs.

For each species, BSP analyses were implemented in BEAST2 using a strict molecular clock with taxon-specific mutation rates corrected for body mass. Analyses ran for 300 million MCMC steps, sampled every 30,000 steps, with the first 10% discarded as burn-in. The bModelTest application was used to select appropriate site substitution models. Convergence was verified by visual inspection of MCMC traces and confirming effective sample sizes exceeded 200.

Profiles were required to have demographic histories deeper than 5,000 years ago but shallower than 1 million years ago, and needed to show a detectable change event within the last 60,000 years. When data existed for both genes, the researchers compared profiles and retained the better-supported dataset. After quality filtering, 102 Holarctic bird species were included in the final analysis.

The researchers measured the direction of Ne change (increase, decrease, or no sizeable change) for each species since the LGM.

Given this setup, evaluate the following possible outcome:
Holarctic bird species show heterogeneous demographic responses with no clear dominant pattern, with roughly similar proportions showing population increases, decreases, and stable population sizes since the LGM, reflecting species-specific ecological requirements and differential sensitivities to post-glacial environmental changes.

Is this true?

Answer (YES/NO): NO